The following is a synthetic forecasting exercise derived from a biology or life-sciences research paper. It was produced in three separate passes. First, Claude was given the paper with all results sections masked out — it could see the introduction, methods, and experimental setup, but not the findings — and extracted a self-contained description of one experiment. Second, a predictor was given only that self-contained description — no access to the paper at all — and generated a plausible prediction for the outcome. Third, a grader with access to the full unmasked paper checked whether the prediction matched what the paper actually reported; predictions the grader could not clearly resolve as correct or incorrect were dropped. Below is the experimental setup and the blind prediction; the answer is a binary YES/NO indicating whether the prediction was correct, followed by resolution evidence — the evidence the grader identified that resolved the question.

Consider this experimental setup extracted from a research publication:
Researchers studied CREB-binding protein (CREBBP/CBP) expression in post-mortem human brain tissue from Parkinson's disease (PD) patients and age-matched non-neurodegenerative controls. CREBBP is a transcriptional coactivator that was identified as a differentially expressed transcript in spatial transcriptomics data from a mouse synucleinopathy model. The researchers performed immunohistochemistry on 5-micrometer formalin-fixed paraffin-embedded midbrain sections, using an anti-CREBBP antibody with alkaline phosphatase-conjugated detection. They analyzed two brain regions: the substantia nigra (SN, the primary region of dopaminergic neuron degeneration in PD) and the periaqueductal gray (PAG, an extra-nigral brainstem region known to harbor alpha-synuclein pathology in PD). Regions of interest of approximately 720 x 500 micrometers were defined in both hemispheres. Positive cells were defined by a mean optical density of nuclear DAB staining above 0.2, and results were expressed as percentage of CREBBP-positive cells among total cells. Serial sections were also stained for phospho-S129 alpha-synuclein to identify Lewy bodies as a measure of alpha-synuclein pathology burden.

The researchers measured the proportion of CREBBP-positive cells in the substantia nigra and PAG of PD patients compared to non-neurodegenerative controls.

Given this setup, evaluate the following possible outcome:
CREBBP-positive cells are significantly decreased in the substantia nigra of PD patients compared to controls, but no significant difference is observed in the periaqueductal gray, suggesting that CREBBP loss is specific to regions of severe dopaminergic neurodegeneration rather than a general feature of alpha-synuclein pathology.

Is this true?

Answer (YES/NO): NO